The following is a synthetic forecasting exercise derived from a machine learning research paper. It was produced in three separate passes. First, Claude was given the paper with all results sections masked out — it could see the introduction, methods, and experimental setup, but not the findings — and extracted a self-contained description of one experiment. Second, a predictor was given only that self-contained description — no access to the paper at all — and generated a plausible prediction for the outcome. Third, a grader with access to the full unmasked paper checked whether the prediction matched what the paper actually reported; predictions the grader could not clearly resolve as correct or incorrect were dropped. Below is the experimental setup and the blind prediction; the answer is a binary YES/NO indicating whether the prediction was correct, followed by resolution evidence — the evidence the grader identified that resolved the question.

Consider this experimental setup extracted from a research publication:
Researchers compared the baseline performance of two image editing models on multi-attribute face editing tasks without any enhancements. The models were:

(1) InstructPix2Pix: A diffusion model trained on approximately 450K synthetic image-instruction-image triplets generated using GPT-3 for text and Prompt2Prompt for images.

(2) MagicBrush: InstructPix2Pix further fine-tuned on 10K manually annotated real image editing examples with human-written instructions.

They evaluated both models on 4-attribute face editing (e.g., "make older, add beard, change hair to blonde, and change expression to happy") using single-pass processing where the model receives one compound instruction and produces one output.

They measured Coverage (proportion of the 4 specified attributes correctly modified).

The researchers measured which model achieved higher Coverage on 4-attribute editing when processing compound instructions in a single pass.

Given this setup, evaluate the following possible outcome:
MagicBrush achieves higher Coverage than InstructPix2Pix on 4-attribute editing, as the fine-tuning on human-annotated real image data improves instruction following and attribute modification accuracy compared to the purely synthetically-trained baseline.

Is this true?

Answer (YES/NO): NO